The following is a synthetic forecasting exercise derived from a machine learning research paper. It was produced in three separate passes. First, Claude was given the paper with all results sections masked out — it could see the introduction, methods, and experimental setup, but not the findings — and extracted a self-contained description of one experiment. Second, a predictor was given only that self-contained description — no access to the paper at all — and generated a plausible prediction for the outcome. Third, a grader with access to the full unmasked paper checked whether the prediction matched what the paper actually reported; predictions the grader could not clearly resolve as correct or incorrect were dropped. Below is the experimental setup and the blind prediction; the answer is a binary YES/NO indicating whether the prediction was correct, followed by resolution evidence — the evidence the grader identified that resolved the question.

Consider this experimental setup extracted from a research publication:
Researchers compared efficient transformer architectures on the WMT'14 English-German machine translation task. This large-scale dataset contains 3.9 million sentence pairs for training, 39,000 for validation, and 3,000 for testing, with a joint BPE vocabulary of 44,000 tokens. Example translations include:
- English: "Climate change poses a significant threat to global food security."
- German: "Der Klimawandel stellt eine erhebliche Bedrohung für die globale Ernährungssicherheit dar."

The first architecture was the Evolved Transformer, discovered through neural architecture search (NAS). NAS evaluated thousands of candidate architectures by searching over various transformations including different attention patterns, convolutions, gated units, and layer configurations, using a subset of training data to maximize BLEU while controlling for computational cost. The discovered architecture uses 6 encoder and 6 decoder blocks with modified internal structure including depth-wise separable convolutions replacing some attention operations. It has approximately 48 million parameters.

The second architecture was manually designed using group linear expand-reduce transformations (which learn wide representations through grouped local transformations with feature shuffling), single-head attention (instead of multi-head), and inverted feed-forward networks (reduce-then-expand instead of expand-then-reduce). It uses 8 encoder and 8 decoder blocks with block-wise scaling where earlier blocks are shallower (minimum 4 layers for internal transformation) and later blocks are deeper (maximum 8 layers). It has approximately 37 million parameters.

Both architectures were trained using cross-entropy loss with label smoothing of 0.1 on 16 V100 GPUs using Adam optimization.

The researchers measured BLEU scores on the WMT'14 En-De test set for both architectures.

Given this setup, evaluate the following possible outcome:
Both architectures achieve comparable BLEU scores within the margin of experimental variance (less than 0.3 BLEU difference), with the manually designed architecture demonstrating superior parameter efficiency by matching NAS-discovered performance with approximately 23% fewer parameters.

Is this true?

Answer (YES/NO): YES